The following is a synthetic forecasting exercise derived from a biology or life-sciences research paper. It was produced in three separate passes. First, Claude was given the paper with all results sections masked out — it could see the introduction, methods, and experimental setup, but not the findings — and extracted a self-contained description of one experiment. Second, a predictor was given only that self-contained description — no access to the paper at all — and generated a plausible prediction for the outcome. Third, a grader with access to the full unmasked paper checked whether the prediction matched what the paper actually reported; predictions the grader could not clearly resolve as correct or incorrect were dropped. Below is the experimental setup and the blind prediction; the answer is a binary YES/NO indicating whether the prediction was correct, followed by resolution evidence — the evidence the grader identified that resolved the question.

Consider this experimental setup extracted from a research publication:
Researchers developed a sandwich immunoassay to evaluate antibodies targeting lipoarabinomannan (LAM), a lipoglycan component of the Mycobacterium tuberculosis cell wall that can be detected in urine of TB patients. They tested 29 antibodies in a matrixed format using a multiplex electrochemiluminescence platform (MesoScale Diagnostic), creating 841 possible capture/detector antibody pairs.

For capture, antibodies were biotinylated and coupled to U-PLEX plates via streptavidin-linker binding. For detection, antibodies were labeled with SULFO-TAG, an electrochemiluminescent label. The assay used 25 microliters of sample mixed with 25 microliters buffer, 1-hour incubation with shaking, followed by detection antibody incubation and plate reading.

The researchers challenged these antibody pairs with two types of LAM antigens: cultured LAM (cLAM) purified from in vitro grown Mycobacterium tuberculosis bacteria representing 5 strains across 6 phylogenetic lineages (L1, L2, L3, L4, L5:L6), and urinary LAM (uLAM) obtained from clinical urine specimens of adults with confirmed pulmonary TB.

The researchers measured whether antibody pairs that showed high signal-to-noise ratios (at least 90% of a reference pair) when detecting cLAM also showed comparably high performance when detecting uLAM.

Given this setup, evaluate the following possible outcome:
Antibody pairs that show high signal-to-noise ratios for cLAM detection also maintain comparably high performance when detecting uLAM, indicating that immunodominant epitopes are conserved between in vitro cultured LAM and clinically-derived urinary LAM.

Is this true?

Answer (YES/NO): NO